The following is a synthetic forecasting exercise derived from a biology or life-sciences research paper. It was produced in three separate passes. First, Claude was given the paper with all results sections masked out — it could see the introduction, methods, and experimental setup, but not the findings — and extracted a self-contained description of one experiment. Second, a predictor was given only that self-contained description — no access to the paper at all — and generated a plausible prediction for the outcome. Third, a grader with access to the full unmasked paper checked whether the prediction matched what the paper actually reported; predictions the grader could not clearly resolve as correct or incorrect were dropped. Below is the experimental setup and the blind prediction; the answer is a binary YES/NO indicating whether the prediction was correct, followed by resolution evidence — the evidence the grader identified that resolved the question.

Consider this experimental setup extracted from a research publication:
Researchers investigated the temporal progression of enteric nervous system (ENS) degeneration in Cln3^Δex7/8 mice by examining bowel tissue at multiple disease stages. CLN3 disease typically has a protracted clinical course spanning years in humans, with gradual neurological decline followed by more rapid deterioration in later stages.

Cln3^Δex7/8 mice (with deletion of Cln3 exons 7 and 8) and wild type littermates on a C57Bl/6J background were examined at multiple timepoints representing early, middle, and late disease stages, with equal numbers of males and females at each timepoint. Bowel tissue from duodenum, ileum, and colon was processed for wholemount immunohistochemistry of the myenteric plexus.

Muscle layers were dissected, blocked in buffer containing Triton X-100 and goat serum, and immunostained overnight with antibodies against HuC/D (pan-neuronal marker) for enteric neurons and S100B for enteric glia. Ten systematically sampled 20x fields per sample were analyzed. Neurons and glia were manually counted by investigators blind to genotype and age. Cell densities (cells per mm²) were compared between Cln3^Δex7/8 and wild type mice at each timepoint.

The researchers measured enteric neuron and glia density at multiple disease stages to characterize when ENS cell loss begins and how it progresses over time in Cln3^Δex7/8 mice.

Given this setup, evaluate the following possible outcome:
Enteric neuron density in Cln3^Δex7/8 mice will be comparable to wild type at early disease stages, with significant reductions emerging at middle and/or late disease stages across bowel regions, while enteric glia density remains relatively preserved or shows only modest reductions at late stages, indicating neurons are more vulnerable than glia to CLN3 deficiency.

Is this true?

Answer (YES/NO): YES